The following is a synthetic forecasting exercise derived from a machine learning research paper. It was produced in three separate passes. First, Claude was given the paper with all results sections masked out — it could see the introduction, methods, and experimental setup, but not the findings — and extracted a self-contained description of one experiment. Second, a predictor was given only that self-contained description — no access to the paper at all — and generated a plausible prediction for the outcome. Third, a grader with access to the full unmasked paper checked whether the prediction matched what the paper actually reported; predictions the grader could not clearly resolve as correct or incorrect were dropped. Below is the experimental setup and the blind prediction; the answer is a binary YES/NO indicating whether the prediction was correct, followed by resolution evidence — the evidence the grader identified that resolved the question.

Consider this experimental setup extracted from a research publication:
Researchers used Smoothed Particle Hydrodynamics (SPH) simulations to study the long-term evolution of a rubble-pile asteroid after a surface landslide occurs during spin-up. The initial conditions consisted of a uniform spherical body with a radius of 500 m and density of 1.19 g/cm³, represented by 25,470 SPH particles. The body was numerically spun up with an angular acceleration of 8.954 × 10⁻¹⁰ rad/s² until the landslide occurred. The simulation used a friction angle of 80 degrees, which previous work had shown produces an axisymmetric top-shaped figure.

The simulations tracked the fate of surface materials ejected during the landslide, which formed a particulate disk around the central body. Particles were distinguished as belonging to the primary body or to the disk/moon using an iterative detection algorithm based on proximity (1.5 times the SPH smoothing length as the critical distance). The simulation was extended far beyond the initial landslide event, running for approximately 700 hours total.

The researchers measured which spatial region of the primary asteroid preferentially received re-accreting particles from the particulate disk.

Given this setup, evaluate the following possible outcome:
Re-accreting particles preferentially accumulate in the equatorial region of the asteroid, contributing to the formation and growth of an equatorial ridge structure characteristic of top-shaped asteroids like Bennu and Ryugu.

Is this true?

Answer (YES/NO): YES